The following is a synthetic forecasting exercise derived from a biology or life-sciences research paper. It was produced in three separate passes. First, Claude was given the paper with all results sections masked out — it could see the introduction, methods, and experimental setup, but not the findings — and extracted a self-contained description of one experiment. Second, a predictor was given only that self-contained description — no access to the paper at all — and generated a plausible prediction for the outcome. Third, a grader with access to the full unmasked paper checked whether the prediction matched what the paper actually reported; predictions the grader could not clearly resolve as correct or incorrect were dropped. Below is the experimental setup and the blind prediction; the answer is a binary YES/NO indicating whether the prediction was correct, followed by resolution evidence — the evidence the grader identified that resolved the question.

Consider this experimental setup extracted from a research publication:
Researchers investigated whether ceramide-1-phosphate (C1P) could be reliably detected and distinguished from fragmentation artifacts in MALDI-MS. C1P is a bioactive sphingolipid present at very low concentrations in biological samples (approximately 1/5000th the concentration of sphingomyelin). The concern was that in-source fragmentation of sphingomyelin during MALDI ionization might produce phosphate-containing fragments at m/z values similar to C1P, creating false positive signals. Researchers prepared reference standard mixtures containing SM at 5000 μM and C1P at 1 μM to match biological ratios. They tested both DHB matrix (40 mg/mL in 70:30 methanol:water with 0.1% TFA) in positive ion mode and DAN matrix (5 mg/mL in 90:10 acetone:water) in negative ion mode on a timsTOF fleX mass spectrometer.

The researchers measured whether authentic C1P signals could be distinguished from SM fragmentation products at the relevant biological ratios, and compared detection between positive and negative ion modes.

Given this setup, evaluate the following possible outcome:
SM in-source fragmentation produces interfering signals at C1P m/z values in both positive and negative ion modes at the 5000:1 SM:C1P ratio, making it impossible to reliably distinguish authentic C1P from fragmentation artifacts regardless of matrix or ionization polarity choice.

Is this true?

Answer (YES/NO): NO